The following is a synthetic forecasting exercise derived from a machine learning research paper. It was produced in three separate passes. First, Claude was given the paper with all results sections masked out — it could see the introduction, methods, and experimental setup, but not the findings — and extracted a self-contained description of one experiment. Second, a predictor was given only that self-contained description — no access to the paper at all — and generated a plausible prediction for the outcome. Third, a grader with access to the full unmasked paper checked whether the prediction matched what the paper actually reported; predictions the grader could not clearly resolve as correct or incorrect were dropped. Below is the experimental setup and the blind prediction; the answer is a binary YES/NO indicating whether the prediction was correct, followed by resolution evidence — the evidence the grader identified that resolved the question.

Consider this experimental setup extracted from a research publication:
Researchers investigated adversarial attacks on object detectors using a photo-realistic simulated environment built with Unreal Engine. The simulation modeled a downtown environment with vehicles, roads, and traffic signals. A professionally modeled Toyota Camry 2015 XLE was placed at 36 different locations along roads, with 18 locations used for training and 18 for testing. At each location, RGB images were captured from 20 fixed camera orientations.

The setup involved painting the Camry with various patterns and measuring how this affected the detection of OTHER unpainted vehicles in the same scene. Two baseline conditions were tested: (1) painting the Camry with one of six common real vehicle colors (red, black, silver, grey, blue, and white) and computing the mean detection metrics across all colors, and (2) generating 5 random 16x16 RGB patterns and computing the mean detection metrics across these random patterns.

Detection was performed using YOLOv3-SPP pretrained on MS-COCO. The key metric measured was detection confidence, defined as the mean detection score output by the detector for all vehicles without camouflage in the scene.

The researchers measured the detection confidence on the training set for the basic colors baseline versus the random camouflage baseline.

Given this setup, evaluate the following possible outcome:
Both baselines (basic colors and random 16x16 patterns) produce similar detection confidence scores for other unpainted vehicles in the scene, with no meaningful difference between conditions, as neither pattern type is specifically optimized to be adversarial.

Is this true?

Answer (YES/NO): YES